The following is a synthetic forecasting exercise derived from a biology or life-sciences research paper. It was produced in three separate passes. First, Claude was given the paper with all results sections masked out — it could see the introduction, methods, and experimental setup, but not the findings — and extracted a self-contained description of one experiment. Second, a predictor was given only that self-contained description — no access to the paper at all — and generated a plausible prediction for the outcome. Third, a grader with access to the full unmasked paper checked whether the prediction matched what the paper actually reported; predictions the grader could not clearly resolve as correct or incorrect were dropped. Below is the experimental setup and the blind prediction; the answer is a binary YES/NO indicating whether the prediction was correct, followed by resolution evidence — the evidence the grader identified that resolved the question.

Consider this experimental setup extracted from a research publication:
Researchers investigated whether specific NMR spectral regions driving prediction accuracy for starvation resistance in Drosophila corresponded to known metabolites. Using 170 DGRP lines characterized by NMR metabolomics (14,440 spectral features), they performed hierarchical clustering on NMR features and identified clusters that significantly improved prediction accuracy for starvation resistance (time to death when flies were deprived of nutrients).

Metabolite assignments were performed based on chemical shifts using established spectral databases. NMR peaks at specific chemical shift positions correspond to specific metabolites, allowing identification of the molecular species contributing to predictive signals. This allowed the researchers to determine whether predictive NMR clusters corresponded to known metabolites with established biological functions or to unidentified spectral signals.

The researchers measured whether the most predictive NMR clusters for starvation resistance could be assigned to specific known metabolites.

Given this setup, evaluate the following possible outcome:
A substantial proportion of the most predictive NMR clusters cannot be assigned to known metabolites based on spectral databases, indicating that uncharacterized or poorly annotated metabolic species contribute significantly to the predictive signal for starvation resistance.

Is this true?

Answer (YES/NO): YES